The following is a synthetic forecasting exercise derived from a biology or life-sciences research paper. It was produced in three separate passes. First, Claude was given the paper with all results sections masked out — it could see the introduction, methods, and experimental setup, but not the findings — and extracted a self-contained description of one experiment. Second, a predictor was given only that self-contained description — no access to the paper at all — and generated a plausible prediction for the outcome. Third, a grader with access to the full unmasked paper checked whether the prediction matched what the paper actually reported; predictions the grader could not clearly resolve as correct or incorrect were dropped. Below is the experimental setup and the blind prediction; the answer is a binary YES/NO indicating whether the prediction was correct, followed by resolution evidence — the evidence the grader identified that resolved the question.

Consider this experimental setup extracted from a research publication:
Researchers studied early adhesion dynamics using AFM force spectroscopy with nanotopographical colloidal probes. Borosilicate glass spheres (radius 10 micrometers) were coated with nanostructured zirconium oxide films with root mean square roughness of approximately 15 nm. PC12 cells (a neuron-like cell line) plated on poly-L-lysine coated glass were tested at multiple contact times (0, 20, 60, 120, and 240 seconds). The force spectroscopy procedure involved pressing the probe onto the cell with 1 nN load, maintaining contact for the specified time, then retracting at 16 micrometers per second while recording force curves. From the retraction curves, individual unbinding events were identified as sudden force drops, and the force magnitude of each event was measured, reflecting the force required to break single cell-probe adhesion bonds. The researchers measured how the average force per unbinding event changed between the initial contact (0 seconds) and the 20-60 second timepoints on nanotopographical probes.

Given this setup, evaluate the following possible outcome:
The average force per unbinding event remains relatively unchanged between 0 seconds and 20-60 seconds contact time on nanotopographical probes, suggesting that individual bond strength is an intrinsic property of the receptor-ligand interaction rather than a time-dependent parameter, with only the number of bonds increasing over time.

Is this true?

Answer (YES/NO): NO